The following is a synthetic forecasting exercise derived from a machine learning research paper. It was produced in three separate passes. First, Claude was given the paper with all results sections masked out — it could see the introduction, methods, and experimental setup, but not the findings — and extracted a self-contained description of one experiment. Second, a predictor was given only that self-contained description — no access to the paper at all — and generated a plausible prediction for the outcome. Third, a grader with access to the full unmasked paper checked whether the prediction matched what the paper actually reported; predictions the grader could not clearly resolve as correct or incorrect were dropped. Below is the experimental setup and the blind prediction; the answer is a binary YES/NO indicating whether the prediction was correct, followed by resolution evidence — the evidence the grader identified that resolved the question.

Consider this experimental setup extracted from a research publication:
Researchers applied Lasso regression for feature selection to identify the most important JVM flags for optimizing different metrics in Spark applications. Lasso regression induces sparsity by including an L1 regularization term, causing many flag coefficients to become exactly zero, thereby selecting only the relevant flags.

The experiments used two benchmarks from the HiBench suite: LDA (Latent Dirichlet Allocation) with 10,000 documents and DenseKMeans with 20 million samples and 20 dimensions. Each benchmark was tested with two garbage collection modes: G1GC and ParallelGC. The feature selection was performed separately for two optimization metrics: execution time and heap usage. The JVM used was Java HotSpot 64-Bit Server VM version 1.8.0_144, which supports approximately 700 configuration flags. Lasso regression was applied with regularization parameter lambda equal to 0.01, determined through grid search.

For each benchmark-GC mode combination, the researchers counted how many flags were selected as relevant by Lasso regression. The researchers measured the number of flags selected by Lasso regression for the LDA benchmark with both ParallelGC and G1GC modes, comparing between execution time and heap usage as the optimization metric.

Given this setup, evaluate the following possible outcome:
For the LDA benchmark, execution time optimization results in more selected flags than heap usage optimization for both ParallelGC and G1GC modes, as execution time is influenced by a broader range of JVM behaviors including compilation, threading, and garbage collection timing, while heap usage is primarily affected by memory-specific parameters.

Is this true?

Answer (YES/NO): NO